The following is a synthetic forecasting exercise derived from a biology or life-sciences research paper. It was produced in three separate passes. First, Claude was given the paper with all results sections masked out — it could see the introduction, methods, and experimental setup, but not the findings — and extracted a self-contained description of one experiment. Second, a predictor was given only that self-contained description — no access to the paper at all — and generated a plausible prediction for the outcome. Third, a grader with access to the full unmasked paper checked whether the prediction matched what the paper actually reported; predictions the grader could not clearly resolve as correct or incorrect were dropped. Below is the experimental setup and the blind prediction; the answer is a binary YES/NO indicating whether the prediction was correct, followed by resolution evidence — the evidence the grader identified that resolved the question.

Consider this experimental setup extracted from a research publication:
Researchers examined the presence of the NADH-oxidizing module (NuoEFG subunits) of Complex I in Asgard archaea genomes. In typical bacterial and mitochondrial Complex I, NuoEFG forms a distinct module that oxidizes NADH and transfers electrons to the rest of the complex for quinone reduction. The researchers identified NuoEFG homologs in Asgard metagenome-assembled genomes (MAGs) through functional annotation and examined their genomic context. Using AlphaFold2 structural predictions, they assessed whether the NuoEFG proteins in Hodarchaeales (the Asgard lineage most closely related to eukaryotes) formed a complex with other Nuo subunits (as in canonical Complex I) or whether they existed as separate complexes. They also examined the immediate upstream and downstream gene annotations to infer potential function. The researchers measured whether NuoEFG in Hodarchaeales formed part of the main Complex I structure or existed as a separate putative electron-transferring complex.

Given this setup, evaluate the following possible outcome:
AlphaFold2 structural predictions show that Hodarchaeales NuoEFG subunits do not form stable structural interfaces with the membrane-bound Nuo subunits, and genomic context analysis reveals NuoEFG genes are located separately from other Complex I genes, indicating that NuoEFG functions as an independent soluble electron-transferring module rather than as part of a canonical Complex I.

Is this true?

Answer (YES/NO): YES